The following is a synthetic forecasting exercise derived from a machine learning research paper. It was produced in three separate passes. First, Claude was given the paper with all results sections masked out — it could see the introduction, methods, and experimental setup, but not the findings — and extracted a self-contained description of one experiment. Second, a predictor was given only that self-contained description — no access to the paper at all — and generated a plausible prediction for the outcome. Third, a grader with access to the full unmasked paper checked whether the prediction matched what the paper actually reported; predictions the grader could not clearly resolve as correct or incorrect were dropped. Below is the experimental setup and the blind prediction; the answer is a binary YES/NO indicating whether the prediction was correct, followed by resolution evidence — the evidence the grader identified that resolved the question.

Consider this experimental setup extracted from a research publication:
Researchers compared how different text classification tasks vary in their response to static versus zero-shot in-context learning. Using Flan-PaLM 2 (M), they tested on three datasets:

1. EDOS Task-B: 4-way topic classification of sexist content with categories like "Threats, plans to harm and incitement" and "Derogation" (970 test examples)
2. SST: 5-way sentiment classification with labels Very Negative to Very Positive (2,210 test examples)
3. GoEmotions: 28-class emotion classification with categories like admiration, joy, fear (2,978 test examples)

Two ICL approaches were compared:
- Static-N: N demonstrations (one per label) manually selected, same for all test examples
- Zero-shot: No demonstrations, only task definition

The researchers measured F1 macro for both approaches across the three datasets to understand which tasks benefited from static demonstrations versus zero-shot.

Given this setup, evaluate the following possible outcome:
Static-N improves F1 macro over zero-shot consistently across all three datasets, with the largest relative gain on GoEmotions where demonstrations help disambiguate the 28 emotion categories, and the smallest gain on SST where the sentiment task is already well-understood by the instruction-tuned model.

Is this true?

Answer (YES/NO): NO